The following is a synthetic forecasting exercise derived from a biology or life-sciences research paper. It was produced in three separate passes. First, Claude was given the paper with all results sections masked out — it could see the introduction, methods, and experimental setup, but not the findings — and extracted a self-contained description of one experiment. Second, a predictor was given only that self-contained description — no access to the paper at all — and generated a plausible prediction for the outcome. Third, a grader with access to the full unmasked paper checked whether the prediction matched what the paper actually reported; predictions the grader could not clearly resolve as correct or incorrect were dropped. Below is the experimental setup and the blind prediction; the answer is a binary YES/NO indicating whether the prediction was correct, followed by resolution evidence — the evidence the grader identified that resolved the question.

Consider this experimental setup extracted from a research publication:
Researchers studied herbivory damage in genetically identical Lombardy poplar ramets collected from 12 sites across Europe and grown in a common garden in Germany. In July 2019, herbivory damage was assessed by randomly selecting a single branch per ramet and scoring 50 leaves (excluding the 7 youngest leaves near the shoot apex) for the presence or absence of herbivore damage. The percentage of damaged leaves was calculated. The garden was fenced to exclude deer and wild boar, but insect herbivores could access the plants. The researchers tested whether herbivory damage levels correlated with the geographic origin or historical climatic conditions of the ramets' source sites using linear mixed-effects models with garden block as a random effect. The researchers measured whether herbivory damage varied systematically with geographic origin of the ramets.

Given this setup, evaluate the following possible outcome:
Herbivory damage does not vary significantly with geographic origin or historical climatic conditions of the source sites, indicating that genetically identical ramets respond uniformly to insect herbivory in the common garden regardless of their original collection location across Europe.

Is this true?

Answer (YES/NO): NO